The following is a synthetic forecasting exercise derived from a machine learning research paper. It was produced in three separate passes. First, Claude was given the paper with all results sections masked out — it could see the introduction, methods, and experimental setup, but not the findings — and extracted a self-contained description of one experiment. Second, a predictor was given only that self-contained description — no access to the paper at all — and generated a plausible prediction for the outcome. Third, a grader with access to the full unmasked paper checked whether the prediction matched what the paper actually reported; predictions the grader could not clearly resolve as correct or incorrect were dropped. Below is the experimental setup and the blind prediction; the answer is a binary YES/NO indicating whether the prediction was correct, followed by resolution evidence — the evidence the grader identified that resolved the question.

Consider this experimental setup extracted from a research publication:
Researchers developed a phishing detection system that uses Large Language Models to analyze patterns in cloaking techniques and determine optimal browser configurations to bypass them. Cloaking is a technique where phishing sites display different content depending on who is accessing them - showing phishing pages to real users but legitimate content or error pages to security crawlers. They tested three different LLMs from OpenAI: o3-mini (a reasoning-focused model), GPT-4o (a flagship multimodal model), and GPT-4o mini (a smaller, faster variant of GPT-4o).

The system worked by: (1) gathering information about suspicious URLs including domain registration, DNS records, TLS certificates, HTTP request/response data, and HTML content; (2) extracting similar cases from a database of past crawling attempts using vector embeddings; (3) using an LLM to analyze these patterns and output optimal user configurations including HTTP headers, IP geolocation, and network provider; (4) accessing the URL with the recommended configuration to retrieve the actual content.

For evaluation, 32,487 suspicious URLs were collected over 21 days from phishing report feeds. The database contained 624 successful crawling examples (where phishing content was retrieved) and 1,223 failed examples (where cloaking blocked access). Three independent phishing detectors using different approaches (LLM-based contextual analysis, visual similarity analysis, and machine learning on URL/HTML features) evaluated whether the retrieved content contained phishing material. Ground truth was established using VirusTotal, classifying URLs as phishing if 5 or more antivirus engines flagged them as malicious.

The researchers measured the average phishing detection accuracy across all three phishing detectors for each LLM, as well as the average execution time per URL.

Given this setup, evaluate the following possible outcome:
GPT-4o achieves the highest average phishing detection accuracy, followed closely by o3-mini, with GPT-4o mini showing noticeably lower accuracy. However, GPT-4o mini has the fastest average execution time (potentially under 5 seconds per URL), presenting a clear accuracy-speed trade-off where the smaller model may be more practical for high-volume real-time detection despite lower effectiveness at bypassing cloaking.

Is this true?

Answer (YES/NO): NO